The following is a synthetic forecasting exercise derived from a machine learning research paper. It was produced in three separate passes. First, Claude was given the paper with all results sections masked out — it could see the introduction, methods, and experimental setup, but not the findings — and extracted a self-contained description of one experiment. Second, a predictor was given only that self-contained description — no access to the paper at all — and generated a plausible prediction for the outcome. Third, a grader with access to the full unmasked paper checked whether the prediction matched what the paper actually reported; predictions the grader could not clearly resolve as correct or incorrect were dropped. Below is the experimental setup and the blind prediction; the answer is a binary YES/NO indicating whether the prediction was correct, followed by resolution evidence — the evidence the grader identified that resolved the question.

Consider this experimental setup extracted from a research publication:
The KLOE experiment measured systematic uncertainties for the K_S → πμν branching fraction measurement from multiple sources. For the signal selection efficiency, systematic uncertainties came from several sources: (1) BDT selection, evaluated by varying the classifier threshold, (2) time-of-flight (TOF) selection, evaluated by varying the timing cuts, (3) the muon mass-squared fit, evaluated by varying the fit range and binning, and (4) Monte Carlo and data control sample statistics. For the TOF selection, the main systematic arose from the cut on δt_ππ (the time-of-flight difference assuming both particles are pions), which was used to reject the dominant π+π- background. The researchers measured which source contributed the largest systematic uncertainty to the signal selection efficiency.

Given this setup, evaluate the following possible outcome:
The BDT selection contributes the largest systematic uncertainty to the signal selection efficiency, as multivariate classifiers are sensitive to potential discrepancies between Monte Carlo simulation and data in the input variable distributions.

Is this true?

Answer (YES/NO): NO